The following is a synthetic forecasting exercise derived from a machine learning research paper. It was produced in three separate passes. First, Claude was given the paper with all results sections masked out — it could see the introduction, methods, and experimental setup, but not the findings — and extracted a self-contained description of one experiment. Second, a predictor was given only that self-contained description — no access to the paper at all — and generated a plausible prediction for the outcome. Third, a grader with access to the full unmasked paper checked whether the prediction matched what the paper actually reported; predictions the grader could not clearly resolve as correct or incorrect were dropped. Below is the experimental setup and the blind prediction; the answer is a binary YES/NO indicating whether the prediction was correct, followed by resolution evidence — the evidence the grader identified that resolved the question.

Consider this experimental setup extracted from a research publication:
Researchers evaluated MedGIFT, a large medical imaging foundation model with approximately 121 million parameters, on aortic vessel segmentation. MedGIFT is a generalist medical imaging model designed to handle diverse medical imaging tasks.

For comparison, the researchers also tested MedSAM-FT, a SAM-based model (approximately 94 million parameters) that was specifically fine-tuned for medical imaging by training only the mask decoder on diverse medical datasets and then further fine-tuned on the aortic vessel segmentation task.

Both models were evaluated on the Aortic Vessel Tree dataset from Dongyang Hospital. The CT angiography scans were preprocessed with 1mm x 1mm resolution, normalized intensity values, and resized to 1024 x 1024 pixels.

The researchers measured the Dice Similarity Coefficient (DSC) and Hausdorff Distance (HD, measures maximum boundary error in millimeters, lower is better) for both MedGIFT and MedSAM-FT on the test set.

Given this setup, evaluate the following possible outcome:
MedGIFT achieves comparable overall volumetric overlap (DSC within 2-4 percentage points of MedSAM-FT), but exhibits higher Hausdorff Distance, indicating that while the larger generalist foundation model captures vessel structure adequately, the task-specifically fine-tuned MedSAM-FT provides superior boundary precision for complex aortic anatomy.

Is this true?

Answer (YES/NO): YES